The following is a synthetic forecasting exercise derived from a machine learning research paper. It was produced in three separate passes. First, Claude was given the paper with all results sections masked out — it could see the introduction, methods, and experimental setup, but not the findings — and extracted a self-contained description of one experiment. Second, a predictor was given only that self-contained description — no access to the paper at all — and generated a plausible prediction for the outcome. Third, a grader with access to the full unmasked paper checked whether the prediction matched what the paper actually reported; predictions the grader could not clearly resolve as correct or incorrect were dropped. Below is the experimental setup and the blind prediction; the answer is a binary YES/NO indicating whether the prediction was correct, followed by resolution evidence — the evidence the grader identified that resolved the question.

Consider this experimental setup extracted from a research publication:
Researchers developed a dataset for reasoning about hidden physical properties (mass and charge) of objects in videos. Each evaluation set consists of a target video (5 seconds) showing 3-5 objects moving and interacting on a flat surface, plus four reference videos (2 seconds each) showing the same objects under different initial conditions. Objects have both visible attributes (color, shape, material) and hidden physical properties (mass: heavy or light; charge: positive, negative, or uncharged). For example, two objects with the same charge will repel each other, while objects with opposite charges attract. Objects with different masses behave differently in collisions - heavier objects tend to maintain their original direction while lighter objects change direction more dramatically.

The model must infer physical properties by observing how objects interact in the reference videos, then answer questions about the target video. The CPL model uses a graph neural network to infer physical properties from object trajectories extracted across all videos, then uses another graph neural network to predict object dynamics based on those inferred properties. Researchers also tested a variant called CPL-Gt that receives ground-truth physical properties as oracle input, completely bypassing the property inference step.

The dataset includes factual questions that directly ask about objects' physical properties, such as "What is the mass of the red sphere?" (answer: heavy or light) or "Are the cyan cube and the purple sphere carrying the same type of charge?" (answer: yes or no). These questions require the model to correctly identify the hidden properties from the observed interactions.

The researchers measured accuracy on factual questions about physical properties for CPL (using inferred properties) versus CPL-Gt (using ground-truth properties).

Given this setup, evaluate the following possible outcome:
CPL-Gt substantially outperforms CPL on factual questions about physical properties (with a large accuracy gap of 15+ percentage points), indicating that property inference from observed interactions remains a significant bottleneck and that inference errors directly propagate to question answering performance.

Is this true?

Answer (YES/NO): YES